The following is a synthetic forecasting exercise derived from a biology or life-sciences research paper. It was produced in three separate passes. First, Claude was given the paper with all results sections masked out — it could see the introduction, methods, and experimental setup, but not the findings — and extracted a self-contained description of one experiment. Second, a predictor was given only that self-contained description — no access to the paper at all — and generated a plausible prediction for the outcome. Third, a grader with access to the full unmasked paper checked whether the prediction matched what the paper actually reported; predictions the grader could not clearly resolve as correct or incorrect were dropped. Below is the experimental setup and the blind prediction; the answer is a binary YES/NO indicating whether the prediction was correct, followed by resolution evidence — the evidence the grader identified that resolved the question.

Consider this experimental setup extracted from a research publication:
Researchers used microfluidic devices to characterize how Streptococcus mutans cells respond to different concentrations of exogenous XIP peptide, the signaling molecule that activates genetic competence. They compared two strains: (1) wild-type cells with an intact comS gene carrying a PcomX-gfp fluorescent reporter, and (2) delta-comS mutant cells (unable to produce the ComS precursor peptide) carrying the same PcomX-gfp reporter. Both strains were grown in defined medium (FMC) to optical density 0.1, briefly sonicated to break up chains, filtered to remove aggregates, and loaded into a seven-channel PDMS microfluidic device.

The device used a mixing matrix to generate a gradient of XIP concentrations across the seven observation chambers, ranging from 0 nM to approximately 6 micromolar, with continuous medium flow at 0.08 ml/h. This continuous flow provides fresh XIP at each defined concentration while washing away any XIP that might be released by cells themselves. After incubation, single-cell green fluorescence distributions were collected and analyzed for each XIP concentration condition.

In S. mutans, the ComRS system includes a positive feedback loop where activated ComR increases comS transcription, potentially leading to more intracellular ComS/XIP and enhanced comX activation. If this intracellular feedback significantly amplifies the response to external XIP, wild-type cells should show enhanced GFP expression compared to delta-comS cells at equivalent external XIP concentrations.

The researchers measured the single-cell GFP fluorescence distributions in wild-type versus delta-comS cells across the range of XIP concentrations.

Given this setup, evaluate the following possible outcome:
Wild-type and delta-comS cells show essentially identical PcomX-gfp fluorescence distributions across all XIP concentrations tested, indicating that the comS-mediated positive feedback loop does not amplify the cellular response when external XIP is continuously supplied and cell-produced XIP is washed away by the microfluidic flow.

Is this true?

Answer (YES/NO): NO